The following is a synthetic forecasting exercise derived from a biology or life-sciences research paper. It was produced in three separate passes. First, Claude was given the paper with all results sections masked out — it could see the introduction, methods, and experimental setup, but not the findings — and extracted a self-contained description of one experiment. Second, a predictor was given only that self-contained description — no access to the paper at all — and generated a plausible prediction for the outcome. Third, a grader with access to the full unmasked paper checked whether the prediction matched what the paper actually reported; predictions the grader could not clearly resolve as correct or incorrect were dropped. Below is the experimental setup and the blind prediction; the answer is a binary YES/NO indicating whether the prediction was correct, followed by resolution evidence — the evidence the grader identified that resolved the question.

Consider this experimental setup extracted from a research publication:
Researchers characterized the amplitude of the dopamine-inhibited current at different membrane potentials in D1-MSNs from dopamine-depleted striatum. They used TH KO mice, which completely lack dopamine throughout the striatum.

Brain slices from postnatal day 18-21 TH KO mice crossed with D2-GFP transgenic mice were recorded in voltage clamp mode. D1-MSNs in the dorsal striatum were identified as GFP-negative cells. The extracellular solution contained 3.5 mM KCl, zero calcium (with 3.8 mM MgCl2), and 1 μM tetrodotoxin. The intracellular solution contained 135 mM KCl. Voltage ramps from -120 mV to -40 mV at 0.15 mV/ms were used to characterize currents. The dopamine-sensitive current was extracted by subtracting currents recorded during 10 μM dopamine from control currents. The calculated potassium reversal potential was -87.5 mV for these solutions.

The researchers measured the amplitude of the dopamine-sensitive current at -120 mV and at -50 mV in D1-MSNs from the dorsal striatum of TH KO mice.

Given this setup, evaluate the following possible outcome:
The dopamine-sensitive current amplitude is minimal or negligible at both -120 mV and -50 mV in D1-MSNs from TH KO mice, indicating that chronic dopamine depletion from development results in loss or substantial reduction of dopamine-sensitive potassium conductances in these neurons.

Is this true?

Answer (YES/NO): NO